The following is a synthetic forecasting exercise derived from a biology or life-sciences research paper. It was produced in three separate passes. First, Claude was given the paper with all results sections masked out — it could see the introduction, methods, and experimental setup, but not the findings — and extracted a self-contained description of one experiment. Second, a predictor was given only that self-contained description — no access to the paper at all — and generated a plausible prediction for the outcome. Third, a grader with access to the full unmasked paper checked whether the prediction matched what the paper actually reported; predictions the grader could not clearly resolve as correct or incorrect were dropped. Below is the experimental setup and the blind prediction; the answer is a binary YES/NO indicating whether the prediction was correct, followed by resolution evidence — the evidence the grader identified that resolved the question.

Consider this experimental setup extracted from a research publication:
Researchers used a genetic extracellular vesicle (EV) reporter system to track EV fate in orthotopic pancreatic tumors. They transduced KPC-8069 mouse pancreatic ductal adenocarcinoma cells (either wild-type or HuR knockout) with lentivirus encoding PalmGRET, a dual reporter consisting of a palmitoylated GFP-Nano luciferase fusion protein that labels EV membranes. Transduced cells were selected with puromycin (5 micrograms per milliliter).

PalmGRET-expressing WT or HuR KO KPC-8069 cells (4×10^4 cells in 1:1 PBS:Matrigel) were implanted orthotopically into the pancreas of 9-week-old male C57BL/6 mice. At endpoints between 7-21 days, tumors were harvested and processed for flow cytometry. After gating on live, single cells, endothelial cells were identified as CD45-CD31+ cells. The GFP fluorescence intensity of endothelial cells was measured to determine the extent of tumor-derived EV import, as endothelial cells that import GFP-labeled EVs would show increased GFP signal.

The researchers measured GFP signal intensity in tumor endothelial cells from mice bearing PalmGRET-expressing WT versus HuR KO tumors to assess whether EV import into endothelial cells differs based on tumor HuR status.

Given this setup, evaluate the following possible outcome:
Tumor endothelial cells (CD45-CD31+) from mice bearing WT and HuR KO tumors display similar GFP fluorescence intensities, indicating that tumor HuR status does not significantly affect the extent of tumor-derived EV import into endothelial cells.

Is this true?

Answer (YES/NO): YES